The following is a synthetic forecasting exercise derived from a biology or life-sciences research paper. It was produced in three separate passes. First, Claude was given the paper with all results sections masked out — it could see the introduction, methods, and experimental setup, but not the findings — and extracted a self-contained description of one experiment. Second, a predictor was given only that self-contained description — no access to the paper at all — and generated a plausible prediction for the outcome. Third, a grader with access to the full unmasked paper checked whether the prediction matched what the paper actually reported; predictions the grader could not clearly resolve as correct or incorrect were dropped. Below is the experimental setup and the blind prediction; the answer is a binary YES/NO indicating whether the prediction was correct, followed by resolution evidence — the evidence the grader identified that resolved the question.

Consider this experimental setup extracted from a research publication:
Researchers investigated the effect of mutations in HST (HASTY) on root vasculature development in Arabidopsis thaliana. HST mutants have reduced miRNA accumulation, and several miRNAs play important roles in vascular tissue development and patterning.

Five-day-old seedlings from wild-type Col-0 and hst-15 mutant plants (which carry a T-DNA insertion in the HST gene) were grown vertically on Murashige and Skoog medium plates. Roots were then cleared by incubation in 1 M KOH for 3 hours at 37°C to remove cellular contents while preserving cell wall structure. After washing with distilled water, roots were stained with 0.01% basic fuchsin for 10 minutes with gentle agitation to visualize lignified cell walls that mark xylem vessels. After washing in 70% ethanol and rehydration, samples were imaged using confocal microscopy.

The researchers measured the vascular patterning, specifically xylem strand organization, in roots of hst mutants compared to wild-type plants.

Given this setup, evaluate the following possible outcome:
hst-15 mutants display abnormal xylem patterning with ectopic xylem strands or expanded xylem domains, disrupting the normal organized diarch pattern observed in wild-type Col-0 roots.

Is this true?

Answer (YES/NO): NO